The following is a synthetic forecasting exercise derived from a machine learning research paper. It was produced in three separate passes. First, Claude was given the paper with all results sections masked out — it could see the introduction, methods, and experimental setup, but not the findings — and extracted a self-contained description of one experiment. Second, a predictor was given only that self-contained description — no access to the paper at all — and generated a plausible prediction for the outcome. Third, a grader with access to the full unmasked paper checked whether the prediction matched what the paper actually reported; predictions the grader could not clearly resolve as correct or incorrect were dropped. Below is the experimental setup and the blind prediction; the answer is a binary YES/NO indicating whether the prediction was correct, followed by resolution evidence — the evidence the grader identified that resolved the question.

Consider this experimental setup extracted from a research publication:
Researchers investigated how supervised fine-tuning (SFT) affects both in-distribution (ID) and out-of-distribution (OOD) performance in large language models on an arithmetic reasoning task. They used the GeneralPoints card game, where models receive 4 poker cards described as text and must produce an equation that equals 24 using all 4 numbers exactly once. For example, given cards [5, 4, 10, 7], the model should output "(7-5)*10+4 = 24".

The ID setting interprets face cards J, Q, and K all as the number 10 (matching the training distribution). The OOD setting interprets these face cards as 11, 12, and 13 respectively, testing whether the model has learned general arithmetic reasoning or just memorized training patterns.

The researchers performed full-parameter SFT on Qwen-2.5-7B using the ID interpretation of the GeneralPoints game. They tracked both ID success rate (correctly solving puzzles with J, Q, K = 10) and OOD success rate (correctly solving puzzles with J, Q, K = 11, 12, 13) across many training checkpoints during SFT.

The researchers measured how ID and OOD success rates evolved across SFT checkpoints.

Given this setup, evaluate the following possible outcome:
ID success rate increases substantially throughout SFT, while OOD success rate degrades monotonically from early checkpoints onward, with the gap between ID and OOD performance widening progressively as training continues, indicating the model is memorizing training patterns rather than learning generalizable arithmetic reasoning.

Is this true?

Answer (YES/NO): NO